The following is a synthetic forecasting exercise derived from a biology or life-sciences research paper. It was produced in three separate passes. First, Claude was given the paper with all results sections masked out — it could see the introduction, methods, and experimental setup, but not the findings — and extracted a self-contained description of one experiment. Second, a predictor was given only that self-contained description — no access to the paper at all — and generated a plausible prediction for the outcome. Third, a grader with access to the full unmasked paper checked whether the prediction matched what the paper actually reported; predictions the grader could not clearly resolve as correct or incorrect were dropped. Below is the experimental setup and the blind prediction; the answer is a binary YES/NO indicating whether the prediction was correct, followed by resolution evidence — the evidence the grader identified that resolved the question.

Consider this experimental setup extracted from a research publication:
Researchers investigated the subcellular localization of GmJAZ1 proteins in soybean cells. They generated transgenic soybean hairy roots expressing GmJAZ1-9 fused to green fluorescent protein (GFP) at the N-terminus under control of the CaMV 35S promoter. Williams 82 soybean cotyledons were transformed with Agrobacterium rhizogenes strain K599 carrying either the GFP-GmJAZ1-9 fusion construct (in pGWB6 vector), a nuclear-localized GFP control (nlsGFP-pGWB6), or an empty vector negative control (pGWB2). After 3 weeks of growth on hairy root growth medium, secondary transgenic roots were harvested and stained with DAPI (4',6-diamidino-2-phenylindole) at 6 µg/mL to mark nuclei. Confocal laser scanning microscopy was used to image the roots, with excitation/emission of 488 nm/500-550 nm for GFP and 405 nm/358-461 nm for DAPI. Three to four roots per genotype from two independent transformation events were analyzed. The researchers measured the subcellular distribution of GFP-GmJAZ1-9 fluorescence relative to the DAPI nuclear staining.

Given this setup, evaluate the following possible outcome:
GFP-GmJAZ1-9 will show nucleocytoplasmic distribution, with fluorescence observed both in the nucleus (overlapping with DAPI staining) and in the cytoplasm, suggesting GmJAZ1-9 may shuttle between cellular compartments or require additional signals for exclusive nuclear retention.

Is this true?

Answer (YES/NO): NO